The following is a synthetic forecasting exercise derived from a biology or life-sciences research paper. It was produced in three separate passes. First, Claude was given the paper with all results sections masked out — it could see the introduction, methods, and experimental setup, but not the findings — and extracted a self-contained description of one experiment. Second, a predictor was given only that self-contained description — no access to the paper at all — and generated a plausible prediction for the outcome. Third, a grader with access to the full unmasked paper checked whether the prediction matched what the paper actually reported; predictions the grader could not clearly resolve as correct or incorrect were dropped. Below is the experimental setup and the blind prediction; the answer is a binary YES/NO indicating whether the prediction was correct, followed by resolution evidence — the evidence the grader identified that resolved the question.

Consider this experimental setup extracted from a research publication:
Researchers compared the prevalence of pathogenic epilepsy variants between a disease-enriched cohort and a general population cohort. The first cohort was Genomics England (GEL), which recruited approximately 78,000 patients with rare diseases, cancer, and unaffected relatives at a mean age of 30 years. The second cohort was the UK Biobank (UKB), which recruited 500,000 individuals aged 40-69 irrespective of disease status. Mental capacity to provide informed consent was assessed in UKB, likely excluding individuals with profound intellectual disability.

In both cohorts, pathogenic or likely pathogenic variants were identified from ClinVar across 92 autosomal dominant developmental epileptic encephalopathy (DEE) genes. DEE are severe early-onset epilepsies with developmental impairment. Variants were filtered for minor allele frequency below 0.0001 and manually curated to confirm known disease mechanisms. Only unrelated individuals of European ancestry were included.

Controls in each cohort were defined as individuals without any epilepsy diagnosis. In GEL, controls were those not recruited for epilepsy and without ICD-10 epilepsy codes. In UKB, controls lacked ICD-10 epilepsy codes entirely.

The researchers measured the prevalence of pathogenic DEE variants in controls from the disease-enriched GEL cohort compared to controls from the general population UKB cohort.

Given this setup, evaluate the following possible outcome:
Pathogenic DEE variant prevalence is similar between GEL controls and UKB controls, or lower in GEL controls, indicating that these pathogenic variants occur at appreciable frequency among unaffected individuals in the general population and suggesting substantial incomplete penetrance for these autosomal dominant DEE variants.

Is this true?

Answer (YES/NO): YES